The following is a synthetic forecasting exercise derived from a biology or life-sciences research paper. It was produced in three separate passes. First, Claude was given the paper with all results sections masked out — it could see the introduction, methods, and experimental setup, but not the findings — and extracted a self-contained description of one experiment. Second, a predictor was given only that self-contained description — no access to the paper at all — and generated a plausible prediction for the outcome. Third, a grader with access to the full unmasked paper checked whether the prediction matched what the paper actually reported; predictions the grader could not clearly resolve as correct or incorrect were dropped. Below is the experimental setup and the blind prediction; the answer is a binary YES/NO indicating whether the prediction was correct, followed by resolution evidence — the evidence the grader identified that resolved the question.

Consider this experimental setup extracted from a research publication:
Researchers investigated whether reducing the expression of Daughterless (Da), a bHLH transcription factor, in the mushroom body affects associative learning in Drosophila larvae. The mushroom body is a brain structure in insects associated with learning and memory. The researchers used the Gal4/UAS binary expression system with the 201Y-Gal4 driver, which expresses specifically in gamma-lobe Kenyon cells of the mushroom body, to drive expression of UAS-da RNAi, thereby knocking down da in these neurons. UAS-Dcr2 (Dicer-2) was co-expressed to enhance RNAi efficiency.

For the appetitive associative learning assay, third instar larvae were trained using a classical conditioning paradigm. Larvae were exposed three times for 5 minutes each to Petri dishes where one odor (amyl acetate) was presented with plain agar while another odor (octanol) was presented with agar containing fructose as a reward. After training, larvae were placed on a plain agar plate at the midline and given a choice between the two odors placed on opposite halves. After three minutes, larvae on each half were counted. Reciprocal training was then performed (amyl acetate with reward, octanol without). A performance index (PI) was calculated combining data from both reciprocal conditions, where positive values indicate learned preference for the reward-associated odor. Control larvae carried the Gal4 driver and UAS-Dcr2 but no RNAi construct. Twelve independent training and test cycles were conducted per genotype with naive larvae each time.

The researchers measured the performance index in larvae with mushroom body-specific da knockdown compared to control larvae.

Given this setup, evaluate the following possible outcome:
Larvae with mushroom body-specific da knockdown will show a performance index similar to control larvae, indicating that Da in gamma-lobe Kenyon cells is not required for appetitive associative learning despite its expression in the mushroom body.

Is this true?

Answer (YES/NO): NO